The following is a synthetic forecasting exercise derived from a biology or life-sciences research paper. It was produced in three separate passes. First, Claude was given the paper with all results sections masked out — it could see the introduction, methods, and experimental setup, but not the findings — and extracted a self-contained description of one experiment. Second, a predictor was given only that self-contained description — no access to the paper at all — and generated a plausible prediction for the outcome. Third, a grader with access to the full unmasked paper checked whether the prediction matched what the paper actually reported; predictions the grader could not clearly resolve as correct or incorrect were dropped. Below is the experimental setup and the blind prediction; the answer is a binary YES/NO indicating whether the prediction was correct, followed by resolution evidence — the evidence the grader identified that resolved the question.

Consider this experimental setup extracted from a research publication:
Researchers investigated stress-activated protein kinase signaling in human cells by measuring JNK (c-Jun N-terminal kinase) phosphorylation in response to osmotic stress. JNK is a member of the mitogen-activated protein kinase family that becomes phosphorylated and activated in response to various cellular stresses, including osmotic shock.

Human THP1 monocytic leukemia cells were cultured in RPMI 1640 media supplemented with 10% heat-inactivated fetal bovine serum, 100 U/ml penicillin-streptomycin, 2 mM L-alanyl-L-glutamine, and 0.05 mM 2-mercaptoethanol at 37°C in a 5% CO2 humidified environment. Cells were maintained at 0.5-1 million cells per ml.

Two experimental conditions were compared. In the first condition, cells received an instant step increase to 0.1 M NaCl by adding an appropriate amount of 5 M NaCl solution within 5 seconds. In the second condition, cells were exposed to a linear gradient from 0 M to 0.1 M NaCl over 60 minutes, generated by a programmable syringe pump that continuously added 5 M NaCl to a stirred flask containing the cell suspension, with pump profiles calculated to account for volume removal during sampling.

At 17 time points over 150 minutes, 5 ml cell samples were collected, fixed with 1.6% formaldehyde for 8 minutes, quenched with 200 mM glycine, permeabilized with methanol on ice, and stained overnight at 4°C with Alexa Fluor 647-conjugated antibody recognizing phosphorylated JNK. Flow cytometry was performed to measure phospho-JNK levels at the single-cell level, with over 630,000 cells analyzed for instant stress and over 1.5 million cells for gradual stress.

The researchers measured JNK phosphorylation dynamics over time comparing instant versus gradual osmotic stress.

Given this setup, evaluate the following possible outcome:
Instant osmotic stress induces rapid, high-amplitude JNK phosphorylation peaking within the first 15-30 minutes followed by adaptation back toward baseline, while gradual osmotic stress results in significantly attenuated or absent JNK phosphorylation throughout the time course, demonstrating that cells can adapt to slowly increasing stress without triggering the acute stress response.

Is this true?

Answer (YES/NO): NO